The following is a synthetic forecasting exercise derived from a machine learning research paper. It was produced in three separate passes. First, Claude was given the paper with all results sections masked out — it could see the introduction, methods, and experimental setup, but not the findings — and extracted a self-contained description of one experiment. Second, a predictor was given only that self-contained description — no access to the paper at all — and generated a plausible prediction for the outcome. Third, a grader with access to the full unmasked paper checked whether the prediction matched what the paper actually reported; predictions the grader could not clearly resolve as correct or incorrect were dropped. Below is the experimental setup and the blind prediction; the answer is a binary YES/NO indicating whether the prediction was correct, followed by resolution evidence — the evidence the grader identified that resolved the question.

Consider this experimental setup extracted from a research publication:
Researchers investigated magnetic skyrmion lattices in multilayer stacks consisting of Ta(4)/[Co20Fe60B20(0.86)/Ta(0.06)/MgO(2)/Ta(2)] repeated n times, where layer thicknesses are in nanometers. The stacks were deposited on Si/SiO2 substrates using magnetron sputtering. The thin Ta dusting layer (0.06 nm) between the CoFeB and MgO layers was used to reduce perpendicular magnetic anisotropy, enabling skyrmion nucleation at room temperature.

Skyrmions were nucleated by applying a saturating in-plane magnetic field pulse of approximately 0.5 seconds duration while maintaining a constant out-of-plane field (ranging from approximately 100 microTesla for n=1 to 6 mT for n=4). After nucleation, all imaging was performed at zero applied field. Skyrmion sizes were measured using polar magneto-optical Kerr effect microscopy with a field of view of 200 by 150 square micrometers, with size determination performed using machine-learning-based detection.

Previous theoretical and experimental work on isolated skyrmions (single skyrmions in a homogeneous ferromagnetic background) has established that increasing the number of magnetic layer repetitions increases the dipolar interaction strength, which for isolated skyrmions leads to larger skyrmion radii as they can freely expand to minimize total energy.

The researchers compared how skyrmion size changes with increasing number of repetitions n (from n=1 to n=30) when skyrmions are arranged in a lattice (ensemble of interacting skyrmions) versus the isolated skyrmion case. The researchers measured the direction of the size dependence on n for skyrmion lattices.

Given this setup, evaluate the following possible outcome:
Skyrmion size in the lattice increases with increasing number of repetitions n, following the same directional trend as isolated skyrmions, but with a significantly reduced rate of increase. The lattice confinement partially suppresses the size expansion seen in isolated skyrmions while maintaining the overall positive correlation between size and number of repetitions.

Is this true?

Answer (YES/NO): NO